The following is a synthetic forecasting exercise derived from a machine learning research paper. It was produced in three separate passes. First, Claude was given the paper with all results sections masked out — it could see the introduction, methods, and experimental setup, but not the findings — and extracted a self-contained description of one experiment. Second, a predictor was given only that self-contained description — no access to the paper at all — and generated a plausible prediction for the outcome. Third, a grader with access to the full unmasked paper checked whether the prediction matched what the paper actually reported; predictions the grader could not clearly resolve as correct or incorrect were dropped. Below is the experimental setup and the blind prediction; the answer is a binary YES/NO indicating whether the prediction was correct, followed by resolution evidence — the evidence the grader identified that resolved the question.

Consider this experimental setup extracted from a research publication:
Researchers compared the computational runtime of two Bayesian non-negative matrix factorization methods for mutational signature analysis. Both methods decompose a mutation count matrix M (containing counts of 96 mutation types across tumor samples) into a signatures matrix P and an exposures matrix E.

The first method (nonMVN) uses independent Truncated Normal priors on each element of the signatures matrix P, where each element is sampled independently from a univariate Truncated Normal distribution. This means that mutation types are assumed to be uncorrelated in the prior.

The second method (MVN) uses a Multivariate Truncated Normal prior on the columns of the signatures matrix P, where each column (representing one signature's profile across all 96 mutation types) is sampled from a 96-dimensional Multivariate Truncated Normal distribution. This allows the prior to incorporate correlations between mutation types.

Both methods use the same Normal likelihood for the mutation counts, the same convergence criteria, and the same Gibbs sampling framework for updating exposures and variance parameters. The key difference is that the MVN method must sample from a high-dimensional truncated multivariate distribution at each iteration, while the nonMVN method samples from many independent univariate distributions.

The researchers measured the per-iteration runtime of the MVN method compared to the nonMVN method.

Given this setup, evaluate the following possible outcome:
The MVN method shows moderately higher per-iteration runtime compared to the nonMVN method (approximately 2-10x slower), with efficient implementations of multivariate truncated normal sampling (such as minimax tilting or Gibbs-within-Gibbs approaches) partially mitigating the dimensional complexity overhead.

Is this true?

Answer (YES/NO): NO